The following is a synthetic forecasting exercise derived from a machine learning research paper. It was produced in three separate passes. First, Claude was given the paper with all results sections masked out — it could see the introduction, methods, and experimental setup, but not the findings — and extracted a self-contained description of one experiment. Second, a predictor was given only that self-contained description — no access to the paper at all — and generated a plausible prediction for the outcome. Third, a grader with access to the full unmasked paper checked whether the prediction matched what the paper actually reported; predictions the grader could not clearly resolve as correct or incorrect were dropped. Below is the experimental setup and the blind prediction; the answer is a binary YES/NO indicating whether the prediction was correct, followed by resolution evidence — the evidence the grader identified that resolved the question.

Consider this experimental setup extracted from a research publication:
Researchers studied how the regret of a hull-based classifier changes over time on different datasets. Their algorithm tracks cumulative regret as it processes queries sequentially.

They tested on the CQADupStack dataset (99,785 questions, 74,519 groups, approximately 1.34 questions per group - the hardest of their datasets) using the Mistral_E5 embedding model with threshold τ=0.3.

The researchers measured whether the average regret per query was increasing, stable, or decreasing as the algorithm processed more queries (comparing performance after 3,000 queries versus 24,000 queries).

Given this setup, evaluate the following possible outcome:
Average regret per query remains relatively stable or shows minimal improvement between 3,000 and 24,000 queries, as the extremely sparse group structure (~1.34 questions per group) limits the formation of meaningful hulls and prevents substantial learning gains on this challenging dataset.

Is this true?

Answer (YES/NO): NO